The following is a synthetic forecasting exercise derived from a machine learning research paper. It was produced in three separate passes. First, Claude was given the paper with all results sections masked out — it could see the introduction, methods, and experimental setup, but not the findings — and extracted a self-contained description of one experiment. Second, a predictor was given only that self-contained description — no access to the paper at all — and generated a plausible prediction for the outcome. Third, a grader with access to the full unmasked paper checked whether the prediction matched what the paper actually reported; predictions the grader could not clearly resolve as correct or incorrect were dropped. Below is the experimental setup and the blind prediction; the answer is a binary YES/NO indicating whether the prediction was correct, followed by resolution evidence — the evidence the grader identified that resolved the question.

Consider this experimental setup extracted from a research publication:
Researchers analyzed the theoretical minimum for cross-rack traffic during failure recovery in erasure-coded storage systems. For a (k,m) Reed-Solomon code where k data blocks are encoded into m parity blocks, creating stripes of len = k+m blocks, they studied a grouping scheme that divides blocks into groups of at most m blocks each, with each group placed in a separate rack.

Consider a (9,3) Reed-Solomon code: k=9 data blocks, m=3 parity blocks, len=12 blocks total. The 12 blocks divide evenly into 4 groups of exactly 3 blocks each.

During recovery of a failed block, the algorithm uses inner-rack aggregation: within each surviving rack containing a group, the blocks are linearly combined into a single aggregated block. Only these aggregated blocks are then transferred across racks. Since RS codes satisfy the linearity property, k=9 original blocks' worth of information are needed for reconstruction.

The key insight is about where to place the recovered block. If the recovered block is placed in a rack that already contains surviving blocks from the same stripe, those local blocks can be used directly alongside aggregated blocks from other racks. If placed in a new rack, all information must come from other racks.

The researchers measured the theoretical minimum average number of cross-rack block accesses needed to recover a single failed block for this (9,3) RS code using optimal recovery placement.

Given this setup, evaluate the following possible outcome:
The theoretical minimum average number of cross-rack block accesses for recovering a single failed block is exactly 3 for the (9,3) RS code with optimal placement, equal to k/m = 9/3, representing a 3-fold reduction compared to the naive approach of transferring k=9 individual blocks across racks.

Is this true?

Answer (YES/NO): YES